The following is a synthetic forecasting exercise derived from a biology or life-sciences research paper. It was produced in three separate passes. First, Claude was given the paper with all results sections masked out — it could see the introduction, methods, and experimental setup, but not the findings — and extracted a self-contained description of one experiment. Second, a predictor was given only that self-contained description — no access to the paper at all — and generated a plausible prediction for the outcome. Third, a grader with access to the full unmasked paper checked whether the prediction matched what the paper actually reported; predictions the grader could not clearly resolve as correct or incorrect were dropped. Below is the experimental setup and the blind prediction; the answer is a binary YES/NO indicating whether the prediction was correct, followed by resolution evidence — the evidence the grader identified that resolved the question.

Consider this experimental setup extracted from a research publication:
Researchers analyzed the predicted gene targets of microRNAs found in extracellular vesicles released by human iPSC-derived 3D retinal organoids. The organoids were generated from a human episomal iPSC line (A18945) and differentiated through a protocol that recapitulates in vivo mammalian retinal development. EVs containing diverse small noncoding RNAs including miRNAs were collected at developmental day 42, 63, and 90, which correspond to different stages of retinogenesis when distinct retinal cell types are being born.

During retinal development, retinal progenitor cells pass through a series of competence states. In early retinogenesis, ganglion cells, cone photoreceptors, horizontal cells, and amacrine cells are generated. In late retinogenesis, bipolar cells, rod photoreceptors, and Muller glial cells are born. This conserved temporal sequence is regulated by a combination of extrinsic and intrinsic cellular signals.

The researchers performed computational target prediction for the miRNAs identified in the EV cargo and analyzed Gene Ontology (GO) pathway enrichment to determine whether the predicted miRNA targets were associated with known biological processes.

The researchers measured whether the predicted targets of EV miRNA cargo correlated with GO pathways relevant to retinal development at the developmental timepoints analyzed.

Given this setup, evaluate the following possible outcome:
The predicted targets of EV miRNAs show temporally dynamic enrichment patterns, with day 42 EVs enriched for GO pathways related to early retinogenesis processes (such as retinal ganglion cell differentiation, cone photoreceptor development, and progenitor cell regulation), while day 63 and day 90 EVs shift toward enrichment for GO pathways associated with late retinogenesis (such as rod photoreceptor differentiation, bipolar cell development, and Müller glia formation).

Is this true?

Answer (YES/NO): NO